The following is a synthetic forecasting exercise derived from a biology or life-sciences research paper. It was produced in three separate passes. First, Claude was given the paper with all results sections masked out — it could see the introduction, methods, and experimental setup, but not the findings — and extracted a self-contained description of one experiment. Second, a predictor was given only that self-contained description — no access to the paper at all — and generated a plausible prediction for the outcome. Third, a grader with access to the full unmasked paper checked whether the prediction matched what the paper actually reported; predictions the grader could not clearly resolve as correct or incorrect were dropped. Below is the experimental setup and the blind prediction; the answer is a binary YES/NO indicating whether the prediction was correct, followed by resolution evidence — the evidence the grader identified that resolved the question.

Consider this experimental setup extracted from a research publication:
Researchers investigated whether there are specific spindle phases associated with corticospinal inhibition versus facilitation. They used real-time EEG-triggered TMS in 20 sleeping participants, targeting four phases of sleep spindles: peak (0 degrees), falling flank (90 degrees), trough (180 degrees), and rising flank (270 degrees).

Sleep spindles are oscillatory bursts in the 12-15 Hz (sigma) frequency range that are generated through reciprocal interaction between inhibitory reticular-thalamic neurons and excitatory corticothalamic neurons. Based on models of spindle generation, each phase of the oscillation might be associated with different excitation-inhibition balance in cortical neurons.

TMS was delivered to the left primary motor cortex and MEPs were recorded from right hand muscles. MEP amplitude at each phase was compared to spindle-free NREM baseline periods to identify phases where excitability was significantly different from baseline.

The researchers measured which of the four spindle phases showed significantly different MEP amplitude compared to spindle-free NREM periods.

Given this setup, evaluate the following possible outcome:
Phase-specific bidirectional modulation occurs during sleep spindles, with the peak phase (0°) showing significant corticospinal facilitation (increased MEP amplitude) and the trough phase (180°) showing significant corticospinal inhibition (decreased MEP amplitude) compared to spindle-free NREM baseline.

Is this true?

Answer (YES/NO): NO